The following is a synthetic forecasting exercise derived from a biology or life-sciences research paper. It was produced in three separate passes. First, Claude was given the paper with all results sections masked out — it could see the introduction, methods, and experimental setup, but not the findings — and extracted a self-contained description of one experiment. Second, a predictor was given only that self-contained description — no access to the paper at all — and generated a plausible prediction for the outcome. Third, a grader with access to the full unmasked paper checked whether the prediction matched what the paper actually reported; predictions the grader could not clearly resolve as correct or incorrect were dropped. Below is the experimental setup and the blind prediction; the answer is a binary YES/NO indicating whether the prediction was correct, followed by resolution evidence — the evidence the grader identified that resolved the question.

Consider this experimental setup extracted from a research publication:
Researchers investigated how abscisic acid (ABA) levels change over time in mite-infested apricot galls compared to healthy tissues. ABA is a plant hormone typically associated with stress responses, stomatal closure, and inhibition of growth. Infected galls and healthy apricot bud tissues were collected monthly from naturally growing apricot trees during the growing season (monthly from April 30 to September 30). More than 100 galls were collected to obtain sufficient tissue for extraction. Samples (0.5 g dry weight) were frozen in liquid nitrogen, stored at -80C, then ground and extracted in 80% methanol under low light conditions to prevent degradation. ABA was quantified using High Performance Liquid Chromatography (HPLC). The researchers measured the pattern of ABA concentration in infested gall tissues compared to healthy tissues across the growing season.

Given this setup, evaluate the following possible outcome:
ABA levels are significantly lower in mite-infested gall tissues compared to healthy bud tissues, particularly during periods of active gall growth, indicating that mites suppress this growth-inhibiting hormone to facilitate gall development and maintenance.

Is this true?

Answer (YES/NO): NO